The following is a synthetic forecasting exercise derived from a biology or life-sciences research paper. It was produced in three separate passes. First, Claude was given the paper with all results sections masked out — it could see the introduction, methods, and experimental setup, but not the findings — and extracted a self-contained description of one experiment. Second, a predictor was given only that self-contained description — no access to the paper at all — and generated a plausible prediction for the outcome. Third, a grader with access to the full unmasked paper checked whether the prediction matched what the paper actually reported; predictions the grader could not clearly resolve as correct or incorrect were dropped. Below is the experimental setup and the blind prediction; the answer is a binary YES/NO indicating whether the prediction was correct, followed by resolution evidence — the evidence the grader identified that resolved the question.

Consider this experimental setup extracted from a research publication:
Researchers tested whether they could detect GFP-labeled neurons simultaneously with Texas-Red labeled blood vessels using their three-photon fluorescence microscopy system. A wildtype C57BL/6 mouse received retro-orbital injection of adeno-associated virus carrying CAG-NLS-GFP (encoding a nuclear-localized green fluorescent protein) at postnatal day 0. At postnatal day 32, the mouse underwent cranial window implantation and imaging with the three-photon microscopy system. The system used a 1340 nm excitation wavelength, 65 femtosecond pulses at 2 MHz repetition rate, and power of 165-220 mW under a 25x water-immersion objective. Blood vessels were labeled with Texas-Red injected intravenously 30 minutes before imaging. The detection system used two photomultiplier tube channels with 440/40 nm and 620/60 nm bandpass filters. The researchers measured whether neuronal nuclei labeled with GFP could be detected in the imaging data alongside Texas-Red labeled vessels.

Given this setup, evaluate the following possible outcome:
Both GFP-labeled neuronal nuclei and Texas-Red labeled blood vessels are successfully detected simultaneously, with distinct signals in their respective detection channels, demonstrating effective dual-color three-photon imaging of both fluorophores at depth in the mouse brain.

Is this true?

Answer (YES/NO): YES